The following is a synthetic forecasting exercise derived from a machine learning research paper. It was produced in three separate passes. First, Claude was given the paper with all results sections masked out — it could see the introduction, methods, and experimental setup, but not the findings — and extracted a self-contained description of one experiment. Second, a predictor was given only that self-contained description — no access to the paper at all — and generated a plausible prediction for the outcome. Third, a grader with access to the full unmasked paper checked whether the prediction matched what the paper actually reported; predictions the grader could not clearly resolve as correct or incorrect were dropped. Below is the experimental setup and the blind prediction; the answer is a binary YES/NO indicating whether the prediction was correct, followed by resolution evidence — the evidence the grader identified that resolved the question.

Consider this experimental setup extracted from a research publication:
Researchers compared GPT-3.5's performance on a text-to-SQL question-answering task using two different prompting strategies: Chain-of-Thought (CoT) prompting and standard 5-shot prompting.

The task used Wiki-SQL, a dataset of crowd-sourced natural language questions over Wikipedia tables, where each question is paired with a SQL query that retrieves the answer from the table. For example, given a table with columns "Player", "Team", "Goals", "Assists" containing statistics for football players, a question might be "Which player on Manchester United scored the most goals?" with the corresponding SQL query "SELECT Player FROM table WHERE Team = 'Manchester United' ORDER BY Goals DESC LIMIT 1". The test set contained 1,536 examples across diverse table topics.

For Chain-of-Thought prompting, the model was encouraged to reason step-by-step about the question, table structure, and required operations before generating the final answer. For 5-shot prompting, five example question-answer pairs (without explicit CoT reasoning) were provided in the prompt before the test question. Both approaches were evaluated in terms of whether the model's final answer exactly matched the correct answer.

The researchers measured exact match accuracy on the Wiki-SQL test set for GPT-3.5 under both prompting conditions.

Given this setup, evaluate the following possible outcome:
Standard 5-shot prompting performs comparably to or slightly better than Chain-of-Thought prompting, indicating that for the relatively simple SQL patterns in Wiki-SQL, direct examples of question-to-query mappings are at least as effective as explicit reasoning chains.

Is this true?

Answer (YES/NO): NO